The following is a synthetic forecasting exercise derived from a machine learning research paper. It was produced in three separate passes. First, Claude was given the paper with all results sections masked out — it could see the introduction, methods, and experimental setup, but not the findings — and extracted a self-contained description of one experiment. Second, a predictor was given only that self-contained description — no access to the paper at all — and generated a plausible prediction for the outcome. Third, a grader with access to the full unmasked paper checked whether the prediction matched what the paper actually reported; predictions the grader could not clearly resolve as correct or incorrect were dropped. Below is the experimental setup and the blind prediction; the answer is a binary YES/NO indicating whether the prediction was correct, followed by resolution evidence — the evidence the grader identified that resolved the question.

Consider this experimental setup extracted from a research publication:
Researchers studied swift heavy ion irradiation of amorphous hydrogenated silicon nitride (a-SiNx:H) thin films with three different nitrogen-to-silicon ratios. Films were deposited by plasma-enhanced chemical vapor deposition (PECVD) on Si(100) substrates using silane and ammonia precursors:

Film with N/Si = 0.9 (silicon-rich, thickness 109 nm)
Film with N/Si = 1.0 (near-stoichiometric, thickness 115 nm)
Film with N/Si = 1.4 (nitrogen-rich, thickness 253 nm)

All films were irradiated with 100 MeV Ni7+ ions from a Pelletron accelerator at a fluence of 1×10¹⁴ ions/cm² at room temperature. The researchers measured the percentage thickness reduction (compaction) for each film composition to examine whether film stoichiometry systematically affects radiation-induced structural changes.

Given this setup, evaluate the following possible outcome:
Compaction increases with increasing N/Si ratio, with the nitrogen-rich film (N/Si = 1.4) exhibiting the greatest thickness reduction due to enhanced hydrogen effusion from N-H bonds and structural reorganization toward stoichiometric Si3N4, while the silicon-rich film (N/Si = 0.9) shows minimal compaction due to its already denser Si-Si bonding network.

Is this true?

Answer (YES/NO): NO